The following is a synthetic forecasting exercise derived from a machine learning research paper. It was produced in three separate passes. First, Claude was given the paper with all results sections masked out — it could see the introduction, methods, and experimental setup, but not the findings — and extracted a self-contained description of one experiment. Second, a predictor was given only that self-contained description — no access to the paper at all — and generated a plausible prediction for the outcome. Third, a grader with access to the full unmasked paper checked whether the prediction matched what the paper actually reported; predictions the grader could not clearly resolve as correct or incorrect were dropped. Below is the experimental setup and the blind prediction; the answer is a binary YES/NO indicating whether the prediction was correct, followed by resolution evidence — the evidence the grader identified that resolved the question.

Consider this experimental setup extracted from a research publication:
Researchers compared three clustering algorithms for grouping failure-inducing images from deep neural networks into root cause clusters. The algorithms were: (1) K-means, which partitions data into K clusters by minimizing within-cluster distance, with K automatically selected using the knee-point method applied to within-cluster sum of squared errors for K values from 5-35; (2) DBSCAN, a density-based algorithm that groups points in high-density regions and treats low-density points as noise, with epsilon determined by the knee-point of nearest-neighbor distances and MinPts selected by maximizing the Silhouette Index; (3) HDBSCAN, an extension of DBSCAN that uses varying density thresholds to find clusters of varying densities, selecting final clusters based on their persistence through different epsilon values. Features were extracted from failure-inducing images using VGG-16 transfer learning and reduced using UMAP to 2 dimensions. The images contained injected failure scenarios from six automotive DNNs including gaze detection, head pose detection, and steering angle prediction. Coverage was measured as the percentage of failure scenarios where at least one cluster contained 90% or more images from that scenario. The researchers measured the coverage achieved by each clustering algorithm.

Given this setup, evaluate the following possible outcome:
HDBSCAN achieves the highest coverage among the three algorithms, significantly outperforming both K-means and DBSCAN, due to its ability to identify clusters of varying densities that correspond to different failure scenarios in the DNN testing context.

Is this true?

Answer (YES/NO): NO